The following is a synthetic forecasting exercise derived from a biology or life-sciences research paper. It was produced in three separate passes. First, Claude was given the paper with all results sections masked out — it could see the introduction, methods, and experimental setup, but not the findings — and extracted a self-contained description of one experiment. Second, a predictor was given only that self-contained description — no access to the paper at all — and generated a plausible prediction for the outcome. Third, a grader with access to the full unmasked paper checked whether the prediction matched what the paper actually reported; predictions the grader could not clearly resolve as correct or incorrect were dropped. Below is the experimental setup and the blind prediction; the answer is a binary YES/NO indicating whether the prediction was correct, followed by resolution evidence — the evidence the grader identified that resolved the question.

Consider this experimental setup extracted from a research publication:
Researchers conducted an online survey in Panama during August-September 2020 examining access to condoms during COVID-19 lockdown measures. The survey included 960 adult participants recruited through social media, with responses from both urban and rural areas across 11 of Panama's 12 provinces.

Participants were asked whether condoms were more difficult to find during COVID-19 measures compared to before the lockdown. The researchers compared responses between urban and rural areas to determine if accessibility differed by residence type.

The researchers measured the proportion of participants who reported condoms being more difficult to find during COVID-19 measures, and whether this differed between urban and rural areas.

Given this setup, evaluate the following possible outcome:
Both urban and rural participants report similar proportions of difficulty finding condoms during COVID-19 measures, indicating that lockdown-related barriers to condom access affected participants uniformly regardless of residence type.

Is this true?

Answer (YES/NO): YES